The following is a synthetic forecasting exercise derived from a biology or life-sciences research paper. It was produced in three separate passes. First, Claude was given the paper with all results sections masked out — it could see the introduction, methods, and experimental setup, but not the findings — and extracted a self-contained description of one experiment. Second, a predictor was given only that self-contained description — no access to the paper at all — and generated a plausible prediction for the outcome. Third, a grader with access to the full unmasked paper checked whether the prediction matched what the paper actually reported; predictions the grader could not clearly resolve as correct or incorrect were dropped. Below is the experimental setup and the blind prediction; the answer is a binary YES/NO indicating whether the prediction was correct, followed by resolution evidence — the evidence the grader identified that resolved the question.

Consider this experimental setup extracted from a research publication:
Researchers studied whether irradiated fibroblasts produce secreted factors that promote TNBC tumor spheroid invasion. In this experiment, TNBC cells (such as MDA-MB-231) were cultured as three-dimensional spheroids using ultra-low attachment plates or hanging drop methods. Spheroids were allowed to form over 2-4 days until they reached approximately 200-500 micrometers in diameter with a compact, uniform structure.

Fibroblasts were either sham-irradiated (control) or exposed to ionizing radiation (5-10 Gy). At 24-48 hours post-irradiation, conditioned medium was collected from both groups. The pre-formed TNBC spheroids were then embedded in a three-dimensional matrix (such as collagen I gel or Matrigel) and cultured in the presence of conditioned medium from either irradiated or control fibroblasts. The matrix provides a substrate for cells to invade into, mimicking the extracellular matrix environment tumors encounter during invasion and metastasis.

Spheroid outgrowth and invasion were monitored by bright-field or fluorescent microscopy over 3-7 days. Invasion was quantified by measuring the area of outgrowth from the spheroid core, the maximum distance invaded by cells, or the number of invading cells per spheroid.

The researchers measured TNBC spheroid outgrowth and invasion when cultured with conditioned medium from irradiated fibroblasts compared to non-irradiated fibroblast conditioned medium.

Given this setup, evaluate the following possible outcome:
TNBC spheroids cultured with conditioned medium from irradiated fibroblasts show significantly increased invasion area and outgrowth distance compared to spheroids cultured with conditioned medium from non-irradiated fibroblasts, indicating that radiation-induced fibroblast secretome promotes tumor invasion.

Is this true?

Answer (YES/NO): YES